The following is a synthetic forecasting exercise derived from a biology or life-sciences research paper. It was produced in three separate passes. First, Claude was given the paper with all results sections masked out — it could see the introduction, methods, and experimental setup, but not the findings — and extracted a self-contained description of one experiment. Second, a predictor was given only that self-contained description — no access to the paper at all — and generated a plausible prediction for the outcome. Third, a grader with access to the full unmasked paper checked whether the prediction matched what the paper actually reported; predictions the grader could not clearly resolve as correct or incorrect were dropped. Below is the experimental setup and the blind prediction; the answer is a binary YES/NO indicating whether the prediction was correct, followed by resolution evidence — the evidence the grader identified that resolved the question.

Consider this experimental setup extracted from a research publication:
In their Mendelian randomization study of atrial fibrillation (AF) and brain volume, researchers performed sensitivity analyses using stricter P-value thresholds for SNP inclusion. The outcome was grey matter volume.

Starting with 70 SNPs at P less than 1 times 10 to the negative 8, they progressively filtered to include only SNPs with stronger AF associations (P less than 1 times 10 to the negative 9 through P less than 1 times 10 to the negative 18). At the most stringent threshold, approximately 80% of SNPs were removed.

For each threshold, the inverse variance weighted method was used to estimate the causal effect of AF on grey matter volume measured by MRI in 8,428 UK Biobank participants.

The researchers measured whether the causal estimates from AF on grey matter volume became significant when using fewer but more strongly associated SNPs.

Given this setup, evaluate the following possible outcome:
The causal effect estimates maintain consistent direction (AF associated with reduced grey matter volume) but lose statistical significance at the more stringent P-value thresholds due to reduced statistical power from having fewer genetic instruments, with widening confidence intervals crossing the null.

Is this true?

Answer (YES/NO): NO